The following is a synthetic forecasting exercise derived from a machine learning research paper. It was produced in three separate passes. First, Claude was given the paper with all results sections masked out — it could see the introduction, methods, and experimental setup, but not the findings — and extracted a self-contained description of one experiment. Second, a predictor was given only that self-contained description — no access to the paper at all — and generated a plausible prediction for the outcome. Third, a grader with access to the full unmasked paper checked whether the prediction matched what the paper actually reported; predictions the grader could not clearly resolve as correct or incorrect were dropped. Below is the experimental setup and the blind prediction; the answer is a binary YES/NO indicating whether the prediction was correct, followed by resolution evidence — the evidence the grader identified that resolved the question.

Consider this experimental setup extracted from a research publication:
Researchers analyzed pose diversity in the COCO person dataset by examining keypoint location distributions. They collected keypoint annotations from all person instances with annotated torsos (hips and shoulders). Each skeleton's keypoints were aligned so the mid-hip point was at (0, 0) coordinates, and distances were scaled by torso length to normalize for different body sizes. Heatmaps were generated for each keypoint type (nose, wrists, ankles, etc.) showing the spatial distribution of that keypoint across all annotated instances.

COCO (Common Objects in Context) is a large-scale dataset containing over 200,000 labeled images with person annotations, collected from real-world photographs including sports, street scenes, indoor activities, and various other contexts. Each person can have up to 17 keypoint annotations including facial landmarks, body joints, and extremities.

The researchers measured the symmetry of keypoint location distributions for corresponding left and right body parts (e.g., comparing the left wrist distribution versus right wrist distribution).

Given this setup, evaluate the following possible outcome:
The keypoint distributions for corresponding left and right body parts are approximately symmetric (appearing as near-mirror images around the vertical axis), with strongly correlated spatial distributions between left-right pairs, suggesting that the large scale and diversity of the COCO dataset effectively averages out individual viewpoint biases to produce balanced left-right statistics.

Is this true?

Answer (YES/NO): NO